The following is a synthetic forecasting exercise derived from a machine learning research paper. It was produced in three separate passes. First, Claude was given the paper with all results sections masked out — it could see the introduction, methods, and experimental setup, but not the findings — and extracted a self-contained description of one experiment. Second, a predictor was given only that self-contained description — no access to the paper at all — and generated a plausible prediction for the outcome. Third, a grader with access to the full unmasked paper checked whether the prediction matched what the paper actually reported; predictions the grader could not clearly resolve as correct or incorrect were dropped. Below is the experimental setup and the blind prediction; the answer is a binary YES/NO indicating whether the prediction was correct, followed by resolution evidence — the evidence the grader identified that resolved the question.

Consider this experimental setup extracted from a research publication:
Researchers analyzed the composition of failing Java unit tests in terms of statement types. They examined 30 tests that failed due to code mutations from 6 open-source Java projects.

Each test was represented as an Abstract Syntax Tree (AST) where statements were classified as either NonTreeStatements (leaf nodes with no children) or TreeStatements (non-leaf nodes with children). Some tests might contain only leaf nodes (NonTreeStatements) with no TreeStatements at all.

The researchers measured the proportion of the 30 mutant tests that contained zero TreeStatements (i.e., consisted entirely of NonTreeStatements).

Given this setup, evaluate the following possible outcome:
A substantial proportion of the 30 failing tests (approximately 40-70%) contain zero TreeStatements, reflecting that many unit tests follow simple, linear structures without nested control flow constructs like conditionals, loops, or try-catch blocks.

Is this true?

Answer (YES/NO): NO